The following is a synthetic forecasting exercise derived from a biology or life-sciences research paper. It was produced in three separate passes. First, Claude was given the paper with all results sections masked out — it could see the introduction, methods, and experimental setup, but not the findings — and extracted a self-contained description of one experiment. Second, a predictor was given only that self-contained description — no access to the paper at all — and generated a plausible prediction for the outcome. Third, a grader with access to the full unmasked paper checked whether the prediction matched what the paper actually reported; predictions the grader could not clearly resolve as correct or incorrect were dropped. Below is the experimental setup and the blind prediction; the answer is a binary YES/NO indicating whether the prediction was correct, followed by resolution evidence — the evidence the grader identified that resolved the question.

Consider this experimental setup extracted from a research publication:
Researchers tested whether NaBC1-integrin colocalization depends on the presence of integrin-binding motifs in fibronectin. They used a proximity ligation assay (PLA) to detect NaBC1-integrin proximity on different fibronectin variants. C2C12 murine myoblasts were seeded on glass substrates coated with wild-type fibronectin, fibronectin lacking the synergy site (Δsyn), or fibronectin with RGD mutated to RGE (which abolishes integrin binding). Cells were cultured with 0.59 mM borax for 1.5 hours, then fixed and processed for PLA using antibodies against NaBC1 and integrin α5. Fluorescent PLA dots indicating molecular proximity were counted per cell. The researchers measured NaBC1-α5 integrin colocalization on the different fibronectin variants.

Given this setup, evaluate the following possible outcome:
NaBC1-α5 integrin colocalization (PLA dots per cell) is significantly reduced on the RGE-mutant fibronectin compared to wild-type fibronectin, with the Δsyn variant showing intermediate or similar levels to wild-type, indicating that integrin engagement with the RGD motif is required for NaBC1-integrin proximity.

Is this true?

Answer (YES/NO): NO